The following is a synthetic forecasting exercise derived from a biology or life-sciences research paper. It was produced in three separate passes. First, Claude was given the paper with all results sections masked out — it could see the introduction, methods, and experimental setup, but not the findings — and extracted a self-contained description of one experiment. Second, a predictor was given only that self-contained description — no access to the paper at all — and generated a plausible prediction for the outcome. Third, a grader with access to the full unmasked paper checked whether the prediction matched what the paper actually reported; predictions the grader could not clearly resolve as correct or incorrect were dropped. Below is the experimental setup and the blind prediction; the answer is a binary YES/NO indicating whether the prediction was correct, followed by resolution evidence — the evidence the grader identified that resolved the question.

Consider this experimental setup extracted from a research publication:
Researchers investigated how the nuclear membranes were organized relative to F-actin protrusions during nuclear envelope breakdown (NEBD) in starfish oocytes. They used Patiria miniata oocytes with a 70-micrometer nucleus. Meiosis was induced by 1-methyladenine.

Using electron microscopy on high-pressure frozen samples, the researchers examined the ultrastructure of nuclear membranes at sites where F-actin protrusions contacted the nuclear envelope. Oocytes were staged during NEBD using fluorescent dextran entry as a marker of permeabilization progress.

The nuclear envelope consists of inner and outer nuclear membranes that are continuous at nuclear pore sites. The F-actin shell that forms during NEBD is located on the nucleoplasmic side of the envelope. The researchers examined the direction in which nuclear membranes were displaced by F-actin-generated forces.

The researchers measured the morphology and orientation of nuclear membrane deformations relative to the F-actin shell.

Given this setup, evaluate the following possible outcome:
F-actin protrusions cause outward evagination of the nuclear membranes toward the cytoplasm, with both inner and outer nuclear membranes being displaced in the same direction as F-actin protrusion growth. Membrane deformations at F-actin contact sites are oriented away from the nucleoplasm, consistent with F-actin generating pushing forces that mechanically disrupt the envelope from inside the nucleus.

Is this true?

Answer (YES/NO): YES